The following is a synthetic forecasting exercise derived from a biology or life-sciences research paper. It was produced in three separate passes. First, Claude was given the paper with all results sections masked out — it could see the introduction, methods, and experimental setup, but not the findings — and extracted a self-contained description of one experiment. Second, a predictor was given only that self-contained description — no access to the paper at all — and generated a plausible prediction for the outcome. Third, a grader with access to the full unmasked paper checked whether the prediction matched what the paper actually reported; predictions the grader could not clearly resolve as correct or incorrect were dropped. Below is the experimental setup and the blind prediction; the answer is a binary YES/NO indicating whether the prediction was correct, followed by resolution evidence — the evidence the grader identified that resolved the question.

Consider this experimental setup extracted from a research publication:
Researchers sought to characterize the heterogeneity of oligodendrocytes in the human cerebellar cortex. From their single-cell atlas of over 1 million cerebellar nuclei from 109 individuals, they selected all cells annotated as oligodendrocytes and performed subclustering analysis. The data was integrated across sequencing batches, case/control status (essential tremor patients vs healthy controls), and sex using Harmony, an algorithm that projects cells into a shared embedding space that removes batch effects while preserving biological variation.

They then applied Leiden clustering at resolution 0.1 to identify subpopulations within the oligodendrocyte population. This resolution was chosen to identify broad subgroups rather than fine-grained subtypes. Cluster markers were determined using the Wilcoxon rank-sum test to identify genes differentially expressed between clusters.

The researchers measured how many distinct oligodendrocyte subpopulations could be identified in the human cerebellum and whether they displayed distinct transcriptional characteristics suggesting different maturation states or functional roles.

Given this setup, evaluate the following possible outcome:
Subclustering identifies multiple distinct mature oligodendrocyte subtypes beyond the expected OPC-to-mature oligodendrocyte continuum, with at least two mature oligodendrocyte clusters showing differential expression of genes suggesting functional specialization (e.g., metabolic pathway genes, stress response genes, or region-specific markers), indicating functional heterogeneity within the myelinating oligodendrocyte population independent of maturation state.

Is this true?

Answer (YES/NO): NO